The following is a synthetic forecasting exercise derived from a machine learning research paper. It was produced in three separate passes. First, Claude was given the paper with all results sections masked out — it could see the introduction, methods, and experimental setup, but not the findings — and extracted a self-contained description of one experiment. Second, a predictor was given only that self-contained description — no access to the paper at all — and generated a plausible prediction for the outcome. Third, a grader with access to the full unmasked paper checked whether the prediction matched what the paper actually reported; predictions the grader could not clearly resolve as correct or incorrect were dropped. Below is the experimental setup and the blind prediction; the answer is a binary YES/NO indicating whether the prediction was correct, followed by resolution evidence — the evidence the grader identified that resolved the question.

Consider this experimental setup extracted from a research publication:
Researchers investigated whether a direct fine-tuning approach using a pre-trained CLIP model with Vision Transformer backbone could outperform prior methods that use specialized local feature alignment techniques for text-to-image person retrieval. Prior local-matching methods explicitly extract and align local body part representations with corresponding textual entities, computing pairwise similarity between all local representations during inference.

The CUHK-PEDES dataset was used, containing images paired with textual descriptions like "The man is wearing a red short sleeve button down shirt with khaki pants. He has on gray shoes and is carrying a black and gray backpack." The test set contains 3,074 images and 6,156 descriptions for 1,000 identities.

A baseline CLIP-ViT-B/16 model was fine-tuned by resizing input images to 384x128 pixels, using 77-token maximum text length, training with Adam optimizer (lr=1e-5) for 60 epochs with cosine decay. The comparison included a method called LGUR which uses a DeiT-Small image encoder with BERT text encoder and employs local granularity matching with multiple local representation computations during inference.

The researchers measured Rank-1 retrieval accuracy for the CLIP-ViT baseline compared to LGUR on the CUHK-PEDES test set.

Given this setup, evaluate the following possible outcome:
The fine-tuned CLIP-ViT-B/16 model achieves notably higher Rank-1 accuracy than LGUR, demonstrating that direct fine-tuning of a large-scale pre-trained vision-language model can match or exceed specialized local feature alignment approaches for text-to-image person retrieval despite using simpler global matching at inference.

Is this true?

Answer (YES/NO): YES